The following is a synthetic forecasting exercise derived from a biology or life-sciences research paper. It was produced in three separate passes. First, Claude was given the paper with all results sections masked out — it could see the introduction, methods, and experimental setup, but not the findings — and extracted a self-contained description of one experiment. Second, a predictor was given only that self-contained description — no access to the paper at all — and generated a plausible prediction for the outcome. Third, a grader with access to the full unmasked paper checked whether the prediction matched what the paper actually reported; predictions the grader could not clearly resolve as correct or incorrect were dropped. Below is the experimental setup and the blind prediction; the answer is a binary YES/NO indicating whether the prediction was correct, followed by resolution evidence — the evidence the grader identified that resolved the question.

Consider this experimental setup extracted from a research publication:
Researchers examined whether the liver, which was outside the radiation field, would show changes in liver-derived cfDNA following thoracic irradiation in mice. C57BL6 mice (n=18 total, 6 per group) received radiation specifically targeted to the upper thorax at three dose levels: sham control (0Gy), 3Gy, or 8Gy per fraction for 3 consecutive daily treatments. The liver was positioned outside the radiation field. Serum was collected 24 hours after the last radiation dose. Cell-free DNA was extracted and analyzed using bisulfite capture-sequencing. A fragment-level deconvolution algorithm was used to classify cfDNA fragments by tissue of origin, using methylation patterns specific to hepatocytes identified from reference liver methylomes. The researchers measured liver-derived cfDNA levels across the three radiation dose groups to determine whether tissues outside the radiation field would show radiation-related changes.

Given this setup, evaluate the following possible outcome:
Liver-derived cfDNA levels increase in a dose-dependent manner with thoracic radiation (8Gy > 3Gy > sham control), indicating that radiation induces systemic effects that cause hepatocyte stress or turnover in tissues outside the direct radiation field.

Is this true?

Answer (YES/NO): NO